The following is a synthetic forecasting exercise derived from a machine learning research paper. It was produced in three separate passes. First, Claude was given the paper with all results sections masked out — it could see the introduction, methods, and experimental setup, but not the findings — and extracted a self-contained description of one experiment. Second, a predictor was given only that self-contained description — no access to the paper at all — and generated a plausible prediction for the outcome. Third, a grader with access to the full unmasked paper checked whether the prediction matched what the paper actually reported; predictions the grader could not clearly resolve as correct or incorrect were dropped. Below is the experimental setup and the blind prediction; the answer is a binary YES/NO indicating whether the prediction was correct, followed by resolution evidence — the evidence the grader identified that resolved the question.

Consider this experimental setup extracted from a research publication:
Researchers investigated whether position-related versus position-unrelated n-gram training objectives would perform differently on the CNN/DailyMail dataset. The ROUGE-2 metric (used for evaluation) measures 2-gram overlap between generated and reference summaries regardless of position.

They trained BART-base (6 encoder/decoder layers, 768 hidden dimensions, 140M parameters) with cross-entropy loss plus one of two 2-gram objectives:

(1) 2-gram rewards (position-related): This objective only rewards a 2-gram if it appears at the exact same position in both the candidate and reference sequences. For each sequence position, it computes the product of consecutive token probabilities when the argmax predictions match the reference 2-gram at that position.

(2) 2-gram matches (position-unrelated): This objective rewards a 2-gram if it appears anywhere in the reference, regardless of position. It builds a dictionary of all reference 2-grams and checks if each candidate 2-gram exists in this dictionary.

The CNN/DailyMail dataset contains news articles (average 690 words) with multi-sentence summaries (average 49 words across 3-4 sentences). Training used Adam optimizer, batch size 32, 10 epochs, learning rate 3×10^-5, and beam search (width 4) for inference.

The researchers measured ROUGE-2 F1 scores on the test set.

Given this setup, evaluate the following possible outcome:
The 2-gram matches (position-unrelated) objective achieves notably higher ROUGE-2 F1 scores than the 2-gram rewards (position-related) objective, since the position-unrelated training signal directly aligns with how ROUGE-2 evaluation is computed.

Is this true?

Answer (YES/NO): NO